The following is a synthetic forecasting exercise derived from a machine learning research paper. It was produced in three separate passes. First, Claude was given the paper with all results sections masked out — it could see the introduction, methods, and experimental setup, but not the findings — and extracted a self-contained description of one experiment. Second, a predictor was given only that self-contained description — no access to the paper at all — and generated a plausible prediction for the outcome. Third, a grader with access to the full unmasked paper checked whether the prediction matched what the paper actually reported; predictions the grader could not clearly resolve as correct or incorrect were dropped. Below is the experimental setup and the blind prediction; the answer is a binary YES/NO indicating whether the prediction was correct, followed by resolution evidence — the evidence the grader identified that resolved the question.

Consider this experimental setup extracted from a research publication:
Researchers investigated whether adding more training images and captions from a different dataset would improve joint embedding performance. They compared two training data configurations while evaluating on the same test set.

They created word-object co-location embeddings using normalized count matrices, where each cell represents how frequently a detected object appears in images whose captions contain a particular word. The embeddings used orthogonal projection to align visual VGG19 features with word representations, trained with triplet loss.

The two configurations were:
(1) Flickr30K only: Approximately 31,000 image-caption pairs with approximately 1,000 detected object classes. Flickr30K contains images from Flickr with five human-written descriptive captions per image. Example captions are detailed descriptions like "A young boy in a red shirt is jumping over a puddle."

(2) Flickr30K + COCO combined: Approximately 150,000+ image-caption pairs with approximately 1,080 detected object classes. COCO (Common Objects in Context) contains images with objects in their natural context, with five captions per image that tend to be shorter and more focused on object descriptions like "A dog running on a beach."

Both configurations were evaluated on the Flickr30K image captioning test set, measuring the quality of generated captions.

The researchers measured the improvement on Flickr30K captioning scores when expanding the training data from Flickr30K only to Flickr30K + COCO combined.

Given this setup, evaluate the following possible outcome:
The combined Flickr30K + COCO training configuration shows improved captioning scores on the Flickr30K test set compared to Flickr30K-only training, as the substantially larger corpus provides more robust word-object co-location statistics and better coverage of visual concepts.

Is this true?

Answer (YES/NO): YES